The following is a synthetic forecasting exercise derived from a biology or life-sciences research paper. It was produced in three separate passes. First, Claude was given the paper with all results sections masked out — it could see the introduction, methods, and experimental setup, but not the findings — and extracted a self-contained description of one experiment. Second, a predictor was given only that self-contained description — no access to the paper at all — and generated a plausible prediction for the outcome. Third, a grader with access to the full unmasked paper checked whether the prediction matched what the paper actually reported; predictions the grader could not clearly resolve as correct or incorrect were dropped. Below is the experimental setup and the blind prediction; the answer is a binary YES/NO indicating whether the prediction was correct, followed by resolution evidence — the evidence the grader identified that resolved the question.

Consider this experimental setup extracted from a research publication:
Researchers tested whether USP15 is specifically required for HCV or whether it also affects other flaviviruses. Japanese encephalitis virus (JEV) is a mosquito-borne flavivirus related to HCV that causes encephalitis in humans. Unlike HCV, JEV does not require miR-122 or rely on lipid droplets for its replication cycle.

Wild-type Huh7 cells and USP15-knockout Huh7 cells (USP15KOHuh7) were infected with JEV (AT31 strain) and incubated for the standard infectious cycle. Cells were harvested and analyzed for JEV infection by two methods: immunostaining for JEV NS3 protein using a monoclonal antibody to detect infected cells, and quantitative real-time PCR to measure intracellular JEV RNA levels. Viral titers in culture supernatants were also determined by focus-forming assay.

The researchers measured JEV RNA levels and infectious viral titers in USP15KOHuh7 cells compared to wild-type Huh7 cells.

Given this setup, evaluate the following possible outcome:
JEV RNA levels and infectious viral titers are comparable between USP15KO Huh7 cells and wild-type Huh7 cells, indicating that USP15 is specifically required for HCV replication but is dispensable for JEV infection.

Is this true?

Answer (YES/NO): NO